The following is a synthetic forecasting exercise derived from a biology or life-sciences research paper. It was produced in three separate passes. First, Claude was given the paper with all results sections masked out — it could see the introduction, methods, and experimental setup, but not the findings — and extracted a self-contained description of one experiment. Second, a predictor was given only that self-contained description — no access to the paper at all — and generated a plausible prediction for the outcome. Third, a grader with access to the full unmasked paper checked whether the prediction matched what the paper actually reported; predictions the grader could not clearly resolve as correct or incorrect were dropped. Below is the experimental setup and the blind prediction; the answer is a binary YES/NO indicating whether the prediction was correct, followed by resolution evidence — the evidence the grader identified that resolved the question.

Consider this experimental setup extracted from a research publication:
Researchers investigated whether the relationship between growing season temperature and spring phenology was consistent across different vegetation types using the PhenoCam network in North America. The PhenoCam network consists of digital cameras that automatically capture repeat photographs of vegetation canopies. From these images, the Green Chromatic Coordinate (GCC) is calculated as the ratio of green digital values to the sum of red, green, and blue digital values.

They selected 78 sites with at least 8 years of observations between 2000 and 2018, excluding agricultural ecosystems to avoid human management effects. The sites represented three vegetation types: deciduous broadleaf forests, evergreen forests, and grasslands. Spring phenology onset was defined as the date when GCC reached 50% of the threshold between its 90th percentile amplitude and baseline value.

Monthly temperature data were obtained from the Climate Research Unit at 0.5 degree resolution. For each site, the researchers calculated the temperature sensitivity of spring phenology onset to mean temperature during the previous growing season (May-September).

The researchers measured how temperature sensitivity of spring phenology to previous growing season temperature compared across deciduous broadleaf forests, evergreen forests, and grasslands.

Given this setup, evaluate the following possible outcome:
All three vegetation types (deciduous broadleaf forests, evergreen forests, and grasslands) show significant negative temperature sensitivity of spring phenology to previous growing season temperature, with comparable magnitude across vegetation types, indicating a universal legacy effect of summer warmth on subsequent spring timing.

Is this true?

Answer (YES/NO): NO